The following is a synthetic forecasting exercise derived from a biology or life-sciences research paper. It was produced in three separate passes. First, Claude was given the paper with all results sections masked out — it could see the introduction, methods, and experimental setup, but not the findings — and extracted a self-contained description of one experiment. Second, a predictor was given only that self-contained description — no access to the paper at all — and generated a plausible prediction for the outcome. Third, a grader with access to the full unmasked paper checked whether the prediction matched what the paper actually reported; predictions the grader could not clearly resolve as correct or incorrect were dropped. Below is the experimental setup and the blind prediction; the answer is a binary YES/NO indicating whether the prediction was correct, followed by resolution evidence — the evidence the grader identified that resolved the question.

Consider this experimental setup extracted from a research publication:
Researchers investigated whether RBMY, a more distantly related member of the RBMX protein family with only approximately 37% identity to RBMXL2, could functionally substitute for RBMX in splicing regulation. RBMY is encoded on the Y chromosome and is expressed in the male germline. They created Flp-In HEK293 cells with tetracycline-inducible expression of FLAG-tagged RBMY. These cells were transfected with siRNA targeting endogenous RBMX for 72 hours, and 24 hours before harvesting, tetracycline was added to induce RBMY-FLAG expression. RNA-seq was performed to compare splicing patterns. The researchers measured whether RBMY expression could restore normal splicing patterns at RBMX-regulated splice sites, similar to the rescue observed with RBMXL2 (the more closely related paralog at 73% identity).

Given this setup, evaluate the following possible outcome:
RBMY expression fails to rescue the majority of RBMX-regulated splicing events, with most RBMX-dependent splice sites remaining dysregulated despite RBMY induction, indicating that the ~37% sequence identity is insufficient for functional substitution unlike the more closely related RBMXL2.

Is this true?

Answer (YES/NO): NO